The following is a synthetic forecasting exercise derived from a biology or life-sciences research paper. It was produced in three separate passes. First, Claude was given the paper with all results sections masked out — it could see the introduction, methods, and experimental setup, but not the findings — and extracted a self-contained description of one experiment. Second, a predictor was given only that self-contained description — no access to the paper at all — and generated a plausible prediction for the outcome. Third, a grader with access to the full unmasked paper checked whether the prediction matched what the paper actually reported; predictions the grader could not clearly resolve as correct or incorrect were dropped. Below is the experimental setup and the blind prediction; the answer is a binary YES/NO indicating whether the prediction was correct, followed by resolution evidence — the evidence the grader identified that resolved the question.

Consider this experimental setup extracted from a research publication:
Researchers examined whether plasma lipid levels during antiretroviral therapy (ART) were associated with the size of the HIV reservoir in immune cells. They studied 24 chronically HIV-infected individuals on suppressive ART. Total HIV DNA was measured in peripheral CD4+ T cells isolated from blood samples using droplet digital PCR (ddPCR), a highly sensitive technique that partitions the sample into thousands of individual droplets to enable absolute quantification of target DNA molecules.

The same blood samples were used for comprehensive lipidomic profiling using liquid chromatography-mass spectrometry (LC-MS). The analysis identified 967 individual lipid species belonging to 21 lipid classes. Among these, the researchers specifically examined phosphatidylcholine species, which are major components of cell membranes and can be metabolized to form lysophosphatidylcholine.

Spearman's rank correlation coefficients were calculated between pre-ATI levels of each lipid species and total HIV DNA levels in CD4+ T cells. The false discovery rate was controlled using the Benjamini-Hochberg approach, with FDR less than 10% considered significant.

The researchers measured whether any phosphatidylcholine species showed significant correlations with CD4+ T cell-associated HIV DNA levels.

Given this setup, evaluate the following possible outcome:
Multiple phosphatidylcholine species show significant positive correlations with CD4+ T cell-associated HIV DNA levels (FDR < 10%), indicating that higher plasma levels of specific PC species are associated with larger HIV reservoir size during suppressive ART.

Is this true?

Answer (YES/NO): YES